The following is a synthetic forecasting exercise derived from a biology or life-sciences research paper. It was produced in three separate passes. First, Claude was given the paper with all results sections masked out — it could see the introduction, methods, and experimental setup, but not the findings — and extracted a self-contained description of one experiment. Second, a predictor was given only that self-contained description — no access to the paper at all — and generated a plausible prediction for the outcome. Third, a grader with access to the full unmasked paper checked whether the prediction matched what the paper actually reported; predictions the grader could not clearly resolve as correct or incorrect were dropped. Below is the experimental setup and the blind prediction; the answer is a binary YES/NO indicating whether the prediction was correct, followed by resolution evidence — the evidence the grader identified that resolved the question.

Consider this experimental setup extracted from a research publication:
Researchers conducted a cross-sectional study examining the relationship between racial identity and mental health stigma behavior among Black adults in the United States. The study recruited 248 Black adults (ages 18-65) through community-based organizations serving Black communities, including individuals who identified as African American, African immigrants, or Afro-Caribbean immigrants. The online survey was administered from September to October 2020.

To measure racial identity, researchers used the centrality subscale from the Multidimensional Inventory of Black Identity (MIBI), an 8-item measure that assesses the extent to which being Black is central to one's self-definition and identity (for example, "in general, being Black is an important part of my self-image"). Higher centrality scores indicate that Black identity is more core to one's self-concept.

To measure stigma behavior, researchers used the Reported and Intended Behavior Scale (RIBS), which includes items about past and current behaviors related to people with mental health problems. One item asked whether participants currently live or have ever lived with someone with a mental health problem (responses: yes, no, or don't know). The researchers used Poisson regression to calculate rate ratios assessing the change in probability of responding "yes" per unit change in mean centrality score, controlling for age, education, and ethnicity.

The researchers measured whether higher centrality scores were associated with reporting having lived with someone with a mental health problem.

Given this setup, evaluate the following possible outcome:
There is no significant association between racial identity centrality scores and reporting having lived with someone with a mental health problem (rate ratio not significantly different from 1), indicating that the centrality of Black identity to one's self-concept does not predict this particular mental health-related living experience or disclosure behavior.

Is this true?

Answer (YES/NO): NO